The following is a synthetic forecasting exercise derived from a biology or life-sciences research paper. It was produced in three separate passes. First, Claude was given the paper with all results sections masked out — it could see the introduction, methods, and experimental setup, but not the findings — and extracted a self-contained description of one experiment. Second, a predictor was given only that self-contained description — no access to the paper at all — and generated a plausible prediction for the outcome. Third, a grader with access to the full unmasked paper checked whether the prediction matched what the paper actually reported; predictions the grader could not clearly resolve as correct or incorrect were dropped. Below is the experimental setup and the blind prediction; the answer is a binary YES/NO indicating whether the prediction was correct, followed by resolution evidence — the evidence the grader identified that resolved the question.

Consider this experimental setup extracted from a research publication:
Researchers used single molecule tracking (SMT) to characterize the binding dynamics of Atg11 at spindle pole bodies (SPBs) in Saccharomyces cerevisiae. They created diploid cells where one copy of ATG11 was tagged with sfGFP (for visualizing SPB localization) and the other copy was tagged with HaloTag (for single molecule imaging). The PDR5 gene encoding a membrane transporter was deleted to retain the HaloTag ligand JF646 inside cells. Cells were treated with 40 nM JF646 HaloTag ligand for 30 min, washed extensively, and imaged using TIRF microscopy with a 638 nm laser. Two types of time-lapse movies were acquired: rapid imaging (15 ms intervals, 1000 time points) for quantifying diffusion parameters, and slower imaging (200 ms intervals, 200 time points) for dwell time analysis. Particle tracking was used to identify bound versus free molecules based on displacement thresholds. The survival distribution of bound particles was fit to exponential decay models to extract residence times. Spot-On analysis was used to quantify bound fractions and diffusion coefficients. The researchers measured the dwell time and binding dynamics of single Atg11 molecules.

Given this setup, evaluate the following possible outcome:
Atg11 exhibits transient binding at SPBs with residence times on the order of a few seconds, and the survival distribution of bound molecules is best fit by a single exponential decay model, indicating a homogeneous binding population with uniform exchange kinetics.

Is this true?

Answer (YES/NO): NO